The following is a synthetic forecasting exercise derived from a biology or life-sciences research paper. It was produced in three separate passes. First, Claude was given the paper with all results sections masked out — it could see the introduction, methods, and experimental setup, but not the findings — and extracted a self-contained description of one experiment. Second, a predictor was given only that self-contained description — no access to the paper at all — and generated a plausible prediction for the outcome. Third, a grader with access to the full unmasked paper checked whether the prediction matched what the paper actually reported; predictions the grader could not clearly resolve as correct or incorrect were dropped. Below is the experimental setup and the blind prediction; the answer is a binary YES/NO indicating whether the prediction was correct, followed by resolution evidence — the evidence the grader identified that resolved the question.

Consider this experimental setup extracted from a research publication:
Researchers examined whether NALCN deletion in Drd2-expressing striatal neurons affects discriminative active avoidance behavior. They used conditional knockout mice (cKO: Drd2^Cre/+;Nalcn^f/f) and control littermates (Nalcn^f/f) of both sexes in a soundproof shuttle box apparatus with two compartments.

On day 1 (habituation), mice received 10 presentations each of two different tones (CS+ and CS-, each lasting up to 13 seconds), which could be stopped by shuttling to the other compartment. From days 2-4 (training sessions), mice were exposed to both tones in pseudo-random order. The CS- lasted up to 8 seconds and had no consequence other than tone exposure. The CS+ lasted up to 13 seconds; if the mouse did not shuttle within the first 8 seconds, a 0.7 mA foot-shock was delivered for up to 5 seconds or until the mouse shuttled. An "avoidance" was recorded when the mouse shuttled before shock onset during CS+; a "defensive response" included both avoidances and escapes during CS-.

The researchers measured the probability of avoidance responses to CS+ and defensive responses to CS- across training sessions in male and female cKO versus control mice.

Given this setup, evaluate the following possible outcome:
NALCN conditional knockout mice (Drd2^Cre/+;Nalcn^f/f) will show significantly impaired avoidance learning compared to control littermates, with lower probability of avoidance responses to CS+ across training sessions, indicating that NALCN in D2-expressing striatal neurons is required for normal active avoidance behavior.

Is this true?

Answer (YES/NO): NO